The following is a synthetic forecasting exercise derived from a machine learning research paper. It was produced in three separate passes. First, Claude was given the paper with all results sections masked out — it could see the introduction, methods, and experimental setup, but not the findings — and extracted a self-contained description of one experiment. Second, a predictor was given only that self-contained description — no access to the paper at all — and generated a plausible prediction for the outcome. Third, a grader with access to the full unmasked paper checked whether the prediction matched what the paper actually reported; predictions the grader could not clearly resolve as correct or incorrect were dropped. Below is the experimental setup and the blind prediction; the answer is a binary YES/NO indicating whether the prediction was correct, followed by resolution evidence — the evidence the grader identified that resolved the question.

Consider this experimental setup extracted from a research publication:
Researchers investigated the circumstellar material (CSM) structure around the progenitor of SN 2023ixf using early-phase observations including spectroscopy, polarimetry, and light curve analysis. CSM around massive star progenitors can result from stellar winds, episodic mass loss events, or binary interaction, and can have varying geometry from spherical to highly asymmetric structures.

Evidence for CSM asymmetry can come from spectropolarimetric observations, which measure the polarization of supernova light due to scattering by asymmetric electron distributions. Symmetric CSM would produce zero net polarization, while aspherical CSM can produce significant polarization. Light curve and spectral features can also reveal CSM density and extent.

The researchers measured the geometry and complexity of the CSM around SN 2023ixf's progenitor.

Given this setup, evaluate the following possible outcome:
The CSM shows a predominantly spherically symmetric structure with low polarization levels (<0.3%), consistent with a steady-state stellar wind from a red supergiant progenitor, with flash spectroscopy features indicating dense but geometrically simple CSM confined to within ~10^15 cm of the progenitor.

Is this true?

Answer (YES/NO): NO